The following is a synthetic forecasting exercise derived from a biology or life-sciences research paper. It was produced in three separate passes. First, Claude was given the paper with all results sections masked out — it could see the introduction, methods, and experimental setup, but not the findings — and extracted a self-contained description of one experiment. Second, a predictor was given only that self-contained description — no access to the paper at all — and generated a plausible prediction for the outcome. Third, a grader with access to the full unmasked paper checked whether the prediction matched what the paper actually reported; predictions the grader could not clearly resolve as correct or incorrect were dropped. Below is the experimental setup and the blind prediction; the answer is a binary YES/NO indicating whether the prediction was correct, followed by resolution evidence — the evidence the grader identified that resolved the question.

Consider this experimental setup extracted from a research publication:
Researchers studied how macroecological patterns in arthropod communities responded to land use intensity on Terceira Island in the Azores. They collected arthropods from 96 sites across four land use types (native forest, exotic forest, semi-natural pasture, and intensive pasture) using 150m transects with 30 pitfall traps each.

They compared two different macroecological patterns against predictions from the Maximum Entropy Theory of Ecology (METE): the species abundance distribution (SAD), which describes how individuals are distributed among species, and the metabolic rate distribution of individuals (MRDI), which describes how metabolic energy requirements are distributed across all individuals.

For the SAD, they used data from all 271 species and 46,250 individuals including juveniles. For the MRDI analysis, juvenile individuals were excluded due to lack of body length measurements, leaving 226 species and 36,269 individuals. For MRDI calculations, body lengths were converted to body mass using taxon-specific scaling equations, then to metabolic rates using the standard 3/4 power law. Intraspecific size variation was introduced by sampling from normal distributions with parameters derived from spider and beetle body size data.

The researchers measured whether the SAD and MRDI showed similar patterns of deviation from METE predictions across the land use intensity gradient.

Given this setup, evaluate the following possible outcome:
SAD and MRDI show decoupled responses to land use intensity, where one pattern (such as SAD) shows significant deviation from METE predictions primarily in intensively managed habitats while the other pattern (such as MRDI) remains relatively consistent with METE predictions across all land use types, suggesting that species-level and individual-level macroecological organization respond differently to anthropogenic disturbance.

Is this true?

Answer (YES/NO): NO